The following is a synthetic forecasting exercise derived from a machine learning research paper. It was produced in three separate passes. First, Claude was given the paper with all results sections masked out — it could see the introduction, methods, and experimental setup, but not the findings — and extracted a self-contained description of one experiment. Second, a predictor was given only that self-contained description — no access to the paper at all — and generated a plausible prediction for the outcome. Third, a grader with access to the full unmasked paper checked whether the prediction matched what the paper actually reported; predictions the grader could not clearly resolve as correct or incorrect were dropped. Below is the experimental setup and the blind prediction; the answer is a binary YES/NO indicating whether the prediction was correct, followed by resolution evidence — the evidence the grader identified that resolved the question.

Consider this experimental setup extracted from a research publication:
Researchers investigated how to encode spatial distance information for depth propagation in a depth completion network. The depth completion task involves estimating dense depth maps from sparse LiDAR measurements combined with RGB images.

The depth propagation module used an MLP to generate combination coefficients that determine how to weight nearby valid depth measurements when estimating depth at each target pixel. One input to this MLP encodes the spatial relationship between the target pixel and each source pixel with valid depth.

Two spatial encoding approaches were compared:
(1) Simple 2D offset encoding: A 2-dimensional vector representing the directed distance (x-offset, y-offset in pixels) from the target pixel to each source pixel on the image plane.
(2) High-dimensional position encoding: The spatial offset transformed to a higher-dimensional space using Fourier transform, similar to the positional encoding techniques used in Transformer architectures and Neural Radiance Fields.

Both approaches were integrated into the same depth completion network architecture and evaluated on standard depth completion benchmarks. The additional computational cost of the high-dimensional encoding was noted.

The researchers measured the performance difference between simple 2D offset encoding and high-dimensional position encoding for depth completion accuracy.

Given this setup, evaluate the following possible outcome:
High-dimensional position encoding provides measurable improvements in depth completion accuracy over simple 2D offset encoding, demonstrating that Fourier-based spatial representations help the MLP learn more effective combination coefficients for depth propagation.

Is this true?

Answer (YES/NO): NO